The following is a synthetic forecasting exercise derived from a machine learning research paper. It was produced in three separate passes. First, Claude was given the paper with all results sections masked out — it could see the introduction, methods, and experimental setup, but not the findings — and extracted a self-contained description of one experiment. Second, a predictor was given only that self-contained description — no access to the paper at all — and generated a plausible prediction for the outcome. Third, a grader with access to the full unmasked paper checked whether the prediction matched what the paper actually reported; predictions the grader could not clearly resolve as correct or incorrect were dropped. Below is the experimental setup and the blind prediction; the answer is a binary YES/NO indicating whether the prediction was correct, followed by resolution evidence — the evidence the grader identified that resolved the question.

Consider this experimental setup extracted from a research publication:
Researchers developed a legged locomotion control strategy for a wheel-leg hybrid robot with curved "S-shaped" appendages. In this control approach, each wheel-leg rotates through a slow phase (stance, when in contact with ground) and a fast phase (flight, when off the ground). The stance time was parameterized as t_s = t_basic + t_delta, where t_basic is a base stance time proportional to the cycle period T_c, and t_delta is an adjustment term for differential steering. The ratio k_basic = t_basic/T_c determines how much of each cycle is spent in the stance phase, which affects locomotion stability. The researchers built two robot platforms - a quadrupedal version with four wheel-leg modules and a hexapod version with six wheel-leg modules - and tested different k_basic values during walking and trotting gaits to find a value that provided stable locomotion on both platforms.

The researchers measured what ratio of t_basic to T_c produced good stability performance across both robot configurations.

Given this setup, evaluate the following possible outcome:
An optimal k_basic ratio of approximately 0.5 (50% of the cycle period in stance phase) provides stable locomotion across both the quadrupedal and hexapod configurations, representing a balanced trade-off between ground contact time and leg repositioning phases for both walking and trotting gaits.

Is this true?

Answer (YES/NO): NO